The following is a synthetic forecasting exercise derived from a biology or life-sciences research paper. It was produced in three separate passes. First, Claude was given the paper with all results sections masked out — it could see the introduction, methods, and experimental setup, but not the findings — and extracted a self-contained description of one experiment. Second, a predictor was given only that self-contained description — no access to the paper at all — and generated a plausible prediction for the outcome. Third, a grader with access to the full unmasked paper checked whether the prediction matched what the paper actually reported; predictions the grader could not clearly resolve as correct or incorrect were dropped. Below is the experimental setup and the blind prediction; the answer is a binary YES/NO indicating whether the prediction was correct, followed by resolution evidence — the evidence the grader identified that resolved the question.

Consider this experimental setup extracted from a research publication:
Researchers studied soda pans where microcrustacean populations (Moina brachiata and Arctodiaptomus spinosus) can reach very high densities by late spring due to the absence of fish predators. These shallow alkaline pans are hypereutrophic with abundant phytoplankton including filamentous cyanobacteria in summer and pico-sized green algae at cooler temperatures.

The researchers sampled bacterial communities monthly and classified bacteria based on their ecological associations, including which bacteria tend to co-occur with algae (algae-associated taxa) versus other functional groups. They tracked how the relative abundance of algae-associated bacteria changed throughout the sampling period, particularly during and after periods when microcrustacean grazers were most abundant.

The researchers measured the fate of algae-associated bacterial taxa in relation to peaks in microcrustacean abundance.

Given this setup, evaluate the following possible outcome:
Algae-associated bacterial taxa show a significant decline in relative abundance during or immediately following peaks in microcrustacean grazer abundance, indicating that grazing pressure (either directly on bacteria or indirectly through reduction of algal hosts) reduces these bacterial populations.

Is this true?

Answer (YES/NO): YES